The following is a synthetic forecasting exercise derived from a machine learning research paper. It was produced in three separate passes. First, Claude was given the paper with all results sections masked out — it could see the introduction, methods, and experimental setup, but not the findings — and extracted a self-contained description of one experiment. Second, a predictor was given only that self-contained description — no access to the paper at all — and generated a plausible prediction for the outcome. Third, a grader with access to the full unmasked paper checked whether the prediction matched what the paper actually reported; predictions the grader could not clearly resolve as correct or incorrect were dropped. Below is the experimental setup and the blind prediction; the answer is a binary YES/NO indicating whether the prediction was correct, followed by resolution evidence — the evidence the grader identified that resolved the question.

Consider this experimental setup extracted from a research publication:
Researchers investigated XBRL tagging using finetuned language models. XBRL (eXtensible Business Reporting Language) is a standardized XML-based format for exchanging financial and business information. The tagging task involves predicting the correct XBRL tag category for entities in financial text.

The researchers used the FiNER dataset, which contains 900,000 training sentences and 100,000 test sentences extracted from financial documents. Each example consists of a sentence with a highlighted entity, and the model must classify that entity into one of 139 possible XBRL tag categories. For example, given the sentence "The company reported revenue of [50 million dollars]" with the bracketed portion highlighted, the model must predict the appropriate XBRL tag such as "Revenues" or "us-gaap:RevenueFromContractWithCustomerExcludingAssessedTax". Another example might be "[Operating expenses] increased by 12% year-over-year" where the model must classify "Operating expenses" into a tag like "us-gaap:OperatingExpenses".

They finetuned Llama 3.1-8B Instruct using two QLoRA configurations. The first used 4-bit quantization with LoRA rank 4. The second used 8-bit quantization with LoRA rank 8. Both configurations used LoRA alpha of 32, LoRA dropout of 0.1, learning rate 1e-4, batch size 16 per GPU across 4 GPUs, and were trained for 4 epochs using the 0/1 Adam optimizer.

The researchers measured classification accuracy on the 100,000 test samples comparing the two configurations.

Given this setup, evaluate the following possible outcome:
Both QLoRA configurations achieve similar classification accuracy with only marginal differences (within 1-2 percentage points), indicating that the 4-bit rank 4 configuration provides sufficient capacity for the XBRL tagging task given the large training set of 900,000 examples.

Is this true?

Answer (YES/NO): NO